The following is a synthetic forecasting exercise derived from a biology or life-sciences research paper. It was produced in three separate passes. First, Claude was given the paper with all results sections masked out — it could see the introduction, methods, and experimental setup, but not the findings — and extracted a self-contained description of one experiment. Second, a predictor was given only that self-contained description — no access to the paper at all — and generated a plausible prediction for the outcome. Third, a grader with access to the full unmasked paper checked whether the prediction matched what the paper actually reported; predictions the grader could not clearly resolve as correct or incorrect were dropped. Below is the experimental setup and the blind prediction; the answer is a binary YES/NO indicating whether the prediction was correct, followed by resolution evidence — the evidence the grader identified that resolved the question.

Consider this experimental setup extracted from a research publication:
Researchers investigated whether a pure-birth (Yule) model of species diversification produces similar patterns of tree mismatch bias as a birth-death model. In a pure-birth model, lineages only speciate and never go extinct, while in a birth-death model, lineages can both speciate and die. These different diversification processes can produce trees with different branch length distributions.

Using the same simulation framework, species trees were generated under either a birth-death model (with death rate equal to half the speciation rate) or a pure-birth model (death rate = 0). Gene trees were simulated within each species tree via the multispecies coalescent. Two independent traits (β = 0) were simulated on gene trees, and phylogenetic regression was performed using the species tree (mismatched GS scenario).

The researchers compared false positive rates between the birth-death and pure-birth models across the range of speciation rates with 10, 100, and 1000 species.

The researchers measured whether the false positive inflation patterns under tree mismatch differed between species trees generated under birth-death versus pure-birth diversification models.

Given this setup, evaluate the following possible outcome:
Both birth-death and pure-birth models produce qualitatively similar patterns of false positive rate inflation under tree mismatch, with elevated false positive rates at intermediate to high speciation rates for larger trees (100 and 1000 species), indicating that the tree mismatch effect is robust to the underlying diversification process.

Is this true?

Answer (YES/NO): YES